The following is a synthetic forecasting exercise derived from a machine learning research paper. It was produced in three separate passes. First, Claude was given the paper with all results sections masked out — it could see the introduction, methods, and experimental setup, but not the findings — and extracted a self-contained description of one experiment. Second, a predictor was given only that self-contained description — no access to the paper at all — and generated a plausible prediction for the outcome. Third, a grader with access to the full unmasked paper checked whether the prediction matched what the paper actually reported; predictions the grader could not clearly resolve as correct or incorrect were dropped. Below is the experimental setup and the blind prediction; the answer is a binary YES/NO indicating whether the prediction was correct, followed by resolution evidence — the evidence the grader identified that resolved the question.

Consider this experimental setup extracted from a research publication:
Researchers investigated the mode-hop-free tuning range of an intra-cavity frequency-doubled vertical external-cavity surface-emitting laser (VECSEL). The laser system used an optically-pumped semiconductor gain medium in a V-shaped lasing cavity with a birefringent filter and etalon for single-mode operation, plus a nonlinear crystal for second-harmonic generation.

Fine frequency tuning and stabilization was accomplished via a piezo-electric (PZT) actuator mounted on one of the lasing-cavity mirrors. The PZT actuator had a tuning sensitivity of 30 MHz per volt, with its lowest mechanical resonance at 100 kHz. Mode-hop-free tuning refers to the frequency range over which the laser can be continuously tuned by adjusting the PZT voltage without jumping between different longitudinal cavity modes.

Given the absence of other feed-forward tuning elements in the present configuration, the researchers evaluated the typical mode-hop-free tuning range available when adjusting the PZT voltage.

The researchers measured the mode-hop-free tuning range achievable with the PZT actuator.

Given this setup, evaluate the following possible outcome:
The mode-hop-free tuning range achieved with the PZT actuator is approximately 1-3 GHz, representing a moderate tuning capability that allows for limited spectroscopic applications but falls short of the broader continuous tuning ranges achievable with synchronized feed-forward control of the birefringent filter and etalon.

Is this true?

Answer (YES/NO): NO